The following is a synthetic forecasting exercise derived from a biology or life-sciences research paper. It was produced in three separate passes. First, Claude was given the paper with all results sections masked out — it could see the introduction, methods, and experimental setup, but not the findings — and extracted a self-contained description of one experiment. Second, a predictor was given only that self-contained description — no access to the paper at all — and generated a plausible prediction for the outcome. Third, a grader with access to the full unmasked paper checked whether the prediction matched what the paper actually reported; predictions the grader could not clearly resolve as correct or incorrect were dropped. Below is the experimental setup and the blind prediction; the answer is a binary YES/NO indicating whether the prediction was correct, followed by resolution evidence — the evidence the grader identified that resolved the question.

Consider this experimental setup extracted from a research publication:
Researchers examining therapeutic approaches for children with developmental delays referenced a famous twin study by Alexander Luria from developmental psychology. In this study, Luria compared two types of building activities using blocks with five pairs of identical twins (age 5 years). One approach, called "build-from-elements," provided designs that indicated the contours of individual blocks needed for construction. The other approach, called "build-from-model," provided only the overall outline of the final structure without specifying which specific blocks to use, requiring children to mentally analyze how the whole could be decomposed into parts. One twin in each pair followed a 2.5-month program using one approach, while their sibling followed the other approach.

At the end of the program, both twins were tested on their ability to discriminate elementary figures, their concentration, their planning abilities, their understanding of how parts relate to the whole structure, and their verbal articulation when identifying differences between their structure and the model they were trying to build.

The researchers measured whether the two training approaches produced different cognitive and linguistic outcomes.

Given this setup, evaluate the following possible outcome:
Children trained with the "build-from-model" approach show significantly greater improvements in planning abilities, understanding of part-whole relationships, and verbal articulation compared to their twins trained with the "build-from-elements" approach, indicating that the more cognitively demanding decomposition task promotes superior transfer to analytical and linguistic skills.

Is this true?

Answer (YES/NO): YES